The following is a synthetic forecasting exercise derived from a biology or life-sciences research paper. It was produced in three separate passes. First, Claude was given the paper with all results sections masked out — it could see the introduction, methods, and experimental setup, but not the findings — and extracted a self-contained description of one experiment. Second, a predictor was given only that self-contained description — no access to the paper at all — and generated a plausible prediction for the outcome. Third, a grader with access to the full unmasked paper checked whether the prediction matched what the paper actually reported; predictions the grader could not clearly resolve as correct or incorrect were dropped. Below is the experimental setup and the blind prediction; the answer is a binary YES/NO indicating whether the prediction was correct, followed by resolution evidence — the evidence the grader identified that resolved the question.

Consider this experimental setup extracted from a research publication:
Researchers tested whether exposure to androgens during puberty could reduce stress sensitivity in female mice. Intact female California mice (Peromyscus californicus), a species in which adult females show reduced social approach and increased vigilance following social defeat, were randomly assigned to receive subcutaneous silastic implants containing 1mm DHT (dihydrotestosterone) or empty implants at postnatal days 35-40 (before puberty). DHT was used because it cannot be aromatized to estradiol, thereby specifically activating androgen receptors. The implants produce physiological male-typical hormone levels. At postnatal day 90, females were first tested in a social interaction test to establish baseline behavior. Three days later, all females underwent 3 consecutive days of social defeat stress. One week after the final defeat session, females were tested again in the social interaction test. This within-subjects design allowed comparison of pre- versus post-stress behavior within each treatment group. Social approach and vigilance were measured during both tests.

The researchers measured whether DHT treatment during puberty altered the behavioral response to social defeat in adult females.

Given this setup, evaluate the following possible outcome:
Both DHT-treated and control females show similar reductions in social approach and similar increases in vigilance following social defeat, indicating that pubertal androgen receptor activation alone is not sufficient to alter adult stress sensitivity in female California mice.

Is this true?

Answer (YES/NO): NO